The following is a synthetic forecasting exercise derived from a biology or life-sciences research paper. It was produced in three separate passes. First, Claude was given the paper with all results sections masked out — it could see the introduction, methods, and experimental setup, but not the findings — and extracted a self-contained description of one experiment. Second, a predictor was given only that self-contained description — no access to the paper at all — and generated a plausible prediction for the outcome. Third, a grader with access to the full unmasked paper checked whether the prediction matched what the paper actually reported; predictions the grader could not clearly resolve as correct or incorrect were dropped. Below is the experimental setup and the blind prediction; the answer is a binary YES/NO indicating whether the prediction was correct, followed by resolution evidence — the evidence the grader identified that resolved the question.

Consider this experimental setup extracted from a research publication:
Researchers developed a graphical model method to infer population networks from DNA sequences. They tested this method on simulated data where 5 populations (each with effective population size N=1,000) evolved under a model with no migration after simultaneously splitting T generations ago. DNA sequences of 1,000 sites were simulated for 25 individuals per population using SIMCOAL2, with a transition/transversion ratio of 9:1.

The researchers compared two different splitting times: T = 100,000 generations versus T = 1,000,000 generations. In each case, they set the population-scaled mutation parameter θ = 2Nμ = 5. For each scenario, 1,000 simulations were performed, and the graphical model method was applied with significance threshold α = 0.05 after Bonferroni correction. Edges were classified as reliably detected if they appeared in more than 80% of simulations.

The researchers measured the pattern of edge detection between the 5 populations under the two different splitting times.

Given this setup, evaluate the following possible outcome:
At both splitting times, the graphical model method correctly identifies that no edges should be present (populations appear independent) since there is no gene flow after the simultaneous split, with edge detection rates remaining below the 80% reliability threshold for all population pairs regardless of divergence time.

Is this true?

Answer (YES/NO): NO